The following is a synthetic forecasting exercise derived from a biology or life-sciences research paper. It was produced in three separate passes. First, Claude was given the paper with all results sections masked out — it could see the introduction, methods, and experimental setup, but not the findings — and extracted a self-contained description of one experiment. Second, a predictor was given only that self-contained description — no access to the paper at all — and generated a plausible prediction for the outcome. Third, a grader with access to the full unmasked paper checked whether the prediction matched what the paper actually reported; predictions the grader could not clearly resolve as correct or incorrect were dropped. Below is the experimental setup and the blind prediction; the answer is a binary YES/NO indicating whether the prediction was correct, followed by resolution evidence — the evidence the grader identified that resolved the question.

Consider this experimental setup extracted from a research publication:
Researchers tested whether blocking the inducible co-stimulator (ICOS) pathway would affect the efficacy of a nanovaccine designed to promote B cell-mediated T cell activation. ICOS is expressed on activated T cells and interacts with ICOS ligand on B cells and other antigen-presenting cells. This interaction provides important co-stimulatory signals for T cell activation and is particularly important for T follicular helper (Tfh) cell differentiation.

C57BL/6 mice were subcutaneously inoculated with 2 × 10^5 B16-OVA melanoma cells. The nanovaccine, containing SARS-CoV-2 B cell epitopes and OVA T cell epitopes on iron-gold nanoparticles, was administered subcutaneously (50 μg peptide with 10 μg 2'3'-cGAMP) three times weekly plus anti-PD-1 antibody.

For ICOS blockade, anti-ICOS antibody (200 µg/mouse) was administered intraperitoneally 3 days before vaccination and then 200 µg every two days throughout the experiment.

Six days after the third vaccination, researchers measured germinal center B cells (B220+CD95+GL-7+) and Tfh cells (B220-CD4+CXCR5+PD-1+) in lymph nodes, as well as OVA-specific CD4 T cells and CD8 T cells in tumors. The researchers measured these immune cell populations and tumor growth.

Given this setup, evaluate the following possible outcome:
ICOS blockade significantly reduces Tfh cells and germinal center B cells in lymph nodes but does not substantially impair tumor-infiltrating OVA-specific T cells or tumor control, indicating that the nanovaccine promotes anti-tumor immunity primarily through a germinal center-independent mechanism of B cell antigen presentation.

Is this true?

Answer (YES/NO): NO